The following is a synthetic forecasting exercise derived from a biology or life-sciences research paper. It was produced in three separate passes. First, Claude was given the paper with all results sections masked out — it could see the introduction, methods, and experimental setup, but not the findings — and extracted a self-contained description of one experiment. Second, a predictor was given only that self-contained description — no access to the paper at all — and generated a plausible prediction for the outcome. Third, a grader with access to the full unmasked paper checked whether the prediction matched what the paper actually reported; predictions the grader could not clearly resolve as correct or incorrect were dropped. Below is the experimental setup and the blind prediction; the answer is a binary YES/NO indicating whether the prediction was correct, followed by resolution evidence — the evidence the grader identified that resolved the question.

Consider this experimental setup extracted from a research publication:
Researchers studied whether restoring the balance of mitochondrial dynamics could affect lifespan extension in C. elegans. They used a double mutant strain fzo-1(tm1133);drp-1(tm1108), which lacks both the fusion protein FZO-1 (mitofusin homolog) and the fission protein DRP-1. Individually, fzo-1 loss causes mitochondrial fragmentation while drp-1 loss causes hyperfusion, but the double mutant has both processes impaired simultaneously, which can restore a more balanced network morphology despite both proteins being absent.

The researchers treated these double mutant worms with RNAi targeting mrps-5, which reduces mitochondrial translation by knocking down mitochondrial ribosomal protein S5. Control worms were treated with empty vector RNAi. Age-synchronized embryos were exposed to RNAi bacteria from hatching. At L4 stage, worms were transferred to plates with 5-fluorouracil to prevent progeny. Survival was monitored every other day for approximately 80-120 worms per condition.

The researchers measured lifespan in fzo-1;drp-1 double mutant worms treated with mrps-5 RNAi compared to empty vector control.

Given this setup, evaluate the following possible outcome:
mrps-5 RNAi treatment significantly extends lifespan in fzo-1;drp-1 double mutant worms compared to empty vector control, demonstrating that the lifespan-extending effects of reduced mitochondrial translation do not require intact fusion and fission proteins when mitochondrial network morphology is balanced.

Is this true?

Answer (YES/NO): NO